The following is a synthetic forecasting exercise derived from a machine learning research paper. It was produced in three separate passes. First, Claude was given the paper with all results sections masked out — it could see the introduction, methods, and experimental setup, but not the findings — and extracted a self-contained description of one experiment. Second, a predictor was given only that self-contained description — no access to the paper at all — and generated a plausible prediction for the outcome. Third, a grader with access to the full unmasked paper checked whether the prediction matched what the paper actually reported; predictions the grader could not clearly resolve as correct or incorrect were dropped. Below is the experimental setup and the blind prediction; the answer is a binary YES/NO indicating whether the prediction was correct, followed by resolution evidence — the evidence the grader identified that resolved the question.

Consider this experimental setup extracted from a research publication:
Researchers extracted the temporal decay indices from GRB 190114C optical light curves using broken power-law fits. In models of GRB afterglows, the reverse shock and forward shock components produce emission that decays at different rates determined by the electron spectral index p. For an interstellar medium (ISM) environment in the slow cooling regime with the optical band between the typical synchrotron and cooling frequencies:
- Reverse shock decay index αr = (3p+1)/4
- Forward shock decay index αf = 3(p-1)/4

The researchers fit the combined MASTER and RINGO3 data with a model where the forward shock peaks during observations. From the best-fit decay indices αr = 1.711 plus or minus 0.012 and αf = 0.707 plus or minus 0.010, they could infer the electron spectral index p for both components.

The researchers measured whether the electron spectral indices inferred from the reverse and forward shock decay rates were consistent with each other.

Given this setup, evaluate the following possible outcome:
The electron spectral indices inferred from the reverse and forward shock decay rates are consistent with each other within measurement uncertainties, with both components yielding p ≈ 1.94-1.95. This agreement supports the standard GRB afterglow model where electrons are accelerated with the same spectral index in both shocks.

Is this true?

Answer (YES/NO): YES